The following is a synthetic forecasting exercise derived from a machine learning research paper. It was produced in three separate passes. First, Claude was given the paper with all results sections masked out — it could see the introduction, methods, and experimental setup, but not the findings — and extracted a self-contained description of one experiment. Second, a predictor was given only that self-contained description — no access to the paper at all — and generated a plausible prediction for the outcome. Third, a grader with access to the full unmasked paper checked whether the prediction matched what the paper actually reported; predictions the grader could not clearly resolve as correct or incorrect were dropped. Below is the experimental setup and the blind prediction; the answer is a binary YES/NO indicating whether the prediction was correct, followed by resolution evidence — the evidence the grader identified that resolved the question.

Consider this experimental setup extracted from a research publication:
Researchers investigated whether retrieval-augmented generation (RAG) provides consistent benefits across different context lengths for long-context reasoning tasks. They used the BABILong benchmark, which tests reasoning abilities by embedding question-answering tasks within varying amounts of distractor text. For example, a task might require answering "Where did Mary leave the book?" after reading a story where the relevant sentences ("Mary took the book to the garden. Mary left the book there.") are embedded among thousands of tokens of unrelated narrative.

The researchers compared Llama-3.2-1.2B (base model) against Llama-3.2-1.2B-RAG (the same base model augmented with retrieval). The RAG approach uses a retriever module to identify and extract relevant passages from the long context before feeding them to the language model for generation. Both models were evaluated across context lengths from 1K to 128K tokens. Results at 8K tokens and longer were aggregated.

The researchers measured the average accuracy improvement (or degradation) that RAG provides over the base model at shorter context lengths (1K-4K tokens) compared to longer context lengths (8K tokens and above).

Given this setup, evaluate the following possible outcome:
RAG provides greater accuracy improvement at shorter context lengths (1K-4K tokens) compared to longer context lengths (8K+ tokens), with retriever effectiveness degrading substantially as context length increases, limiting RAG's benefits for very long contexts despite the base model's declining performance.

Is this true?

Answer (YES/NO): NO